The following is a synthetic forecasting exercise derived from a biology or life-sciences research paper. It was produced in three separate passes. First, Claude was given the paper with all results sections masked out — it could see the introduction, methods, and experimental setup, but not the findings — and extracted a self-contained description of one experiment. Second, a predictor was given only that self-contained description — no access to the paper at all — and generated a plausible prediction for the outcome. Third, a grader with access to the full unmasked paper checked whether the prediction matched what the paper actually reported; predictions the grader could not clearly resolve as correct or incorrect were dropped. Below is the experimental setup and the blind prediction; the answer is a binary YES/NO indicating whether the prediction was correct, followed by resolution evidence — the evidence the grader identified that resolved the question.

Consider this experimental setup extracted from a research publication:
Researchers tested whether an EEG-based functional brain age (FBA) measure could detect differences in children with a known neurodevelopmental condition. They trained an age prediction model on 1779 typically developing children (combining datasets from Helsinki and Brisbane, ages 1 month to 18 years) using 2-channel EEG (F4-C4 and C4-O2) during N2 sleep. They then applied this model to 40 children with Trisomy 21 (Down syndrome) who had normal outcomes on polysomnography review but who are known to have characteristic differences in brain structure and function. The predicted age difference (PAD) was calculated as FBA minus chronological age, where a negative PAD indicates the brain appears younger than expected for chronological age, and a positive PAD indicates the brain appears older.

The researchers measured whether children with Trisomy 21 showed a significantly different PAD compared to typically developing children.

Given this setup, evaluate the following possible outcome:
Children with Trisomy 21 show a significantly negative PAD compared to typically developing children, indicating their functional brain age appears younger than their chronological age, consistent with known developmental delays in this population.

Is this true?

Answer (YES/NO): YES